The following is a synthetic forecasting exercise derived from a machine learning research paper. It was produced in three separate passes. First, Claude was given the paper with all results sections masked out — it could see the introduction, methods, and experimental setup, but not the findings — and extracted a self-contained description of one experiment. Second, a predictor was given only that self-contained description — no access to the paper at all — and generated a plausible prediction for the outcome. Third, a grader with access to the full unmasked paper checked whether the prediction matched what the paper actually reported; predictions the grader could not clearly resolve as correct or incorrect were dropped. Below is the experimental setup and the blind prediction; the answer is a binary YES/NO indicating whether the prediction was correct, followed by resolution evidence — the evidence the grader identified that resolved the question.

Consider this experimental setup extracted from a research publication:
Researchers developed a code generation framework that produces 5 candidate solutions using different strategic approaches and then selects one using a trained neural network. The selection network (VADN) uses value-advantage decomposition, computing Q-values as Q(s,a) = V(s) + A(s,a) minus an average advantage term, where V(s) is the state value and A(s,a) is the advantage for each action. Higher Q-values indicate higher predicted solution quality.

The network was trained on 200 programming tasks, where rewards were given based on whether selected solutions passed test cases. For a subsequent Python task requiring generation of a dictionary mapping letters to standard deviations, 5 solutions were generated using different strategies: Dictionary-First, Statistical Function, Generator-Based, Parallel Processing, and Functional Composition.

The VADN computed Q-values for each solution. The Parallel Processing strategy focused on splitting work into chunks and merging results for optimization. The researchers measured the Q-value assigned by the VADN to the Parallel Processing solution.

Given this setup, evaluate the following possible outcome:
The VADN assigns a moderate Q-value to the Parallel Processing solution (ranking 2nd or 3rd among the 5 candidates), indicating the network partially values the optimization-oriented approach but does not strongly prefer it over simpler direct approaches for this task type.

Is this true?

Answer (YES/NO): NO